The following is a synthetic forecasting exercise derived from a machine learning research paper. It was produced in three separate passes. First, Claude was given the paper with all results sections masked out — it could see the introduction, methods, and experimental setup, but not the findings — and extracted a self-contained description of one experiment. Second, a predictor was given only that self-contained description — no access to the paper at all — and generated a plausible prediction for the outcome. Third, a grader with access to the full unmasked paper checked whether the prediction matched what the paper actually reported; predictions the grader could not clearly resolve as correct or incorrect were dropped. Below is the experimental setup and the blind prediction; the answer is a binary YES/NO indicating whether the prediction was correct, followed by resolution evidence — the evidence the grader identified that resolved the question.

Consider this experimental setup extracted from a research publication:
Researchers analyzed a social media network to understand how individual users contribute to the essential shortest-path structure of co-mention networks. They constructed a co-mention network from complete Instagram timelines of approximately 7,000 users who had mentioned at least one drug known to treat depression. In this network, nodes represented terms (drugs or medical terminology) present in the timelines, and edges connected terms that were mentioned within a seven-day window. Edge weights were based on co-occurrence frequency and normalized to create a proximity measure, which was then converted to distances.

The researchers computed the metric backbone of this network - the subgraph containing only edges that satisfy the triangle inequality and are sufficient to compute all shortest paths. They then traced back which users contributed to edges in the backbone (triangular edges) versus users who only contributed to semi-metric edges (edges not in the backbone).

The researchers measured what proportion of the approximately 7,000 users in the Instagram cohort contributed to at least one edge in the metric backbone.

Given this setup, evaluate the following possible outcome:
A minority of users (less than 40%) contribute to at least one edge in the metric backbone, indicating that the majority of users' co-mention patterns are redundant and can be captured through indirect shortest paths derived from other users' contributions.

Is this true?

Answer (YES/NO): NO